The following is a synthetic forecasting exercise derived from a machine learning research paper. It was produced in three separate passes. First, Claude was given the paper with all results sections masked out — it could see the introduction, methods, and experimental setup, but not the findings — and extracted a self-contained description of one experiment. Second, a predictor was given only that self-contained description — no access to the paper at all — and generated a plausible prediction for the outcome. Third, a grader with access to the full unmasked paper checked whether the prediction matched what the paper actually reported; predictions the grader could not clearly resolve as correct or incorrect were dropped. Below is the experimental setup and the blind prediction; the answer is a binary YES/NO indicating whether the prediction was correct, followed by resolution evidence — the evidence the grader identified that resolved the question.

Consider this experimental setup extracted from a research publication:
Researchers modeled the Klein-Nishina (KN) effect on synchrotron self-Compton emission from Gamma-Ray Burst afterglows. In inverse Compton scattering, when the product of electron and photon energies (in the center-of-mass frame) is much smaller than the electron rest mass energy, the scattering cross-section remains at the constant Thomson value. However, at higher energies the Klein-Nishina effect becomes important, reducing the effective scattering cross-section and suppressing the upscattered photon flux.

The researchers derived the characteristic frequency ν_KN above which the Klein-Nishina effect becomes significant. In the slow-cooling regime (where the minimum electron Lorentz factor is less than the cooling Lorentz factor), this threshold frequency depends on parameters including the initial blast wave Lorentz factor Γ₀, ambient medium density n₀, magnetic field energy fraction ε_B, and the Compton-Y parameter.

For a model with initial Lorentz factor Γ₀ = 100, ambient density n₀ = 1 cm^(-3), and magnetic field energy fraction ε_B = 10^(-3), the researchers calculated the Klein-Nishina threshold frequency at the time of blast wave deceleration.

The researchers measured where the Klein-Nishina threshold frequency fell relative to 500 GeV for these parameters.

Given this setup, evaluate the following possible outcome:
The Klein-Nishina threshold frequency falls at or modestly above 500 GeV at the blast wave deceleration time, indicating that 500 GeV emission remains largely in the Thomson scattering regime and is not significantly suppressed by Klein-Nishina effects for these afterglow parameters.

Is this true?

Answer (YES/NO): YES